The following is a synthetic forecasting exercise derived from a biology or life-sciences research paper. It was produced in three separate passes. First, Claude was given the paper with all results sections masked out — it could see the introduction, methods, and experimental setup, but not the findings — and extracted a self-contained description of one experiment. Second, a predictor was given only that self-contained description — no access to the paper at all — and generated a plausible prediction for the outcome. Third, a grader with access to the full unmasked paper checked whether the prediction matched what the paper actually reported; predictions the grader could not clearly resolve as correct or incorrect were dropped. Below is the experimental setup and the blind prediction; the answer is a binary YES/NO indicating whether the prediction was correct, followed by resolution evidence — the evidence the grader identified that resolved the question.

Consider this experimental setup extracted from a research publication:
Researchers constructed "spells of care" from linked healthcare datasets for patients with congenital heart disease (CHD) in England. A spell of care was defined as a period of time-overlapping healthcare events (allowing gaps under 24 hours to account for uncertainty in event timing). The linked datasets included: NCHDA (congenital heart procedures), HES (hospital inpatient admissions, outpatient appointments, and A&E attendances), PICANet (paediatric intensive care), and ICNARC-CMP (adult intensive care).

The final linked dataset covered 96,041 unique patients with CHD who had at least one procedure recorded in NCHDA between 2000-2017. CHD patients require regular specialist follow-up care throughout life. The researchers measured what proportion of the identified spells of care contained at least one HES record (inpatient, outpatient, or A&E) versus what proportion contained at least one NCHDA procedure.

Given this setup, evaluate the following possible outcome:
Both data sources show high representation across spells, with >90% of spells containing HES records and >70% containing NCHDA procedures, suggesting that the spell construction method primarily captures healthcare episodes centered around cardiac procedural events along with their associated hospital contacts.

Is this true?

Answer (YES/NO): NO